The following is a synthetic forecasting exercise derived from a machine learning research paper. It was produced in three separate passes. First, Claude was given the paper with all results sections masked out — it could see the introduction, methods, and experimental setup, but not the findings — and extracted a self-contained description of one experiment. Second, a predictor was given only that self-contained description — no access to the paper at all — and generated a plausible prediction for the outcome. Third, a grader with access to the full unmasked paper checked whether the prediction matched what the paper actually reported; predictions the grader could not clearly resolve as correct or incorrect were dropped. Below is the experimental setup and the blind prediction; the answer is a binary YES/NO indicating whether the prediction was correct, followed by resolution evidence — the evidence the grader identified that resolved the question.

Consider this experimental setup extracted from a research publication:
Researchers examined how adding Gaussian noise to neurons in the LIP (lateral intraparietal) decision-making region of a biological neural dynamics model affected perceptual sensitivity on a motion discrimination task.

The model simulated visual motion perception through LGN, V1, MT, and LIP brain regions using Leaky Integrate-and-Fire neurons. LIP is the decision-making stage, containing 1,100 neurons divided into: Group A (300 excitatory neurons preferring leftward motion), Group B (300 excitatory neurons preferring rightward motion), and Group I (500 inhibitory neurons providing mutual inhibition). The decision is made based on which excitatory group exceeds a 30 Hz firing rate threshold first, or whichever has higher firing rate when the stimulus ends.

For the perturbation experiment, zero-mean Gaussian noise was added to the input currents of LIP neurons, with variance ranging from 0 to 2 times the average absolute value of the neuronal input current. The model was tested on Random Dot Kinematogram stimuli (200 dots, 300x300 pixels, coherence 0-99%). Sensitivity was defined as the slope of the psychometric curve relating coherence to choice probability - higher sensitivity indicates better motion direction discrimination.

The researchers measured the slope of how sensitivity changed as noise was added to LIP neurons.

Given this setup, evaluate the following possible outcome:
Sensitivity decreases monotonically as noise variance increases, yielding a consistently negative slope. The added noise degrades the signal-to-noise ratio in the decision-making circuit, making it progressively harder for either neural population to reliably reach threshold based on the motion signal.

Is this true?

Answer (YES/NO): NO